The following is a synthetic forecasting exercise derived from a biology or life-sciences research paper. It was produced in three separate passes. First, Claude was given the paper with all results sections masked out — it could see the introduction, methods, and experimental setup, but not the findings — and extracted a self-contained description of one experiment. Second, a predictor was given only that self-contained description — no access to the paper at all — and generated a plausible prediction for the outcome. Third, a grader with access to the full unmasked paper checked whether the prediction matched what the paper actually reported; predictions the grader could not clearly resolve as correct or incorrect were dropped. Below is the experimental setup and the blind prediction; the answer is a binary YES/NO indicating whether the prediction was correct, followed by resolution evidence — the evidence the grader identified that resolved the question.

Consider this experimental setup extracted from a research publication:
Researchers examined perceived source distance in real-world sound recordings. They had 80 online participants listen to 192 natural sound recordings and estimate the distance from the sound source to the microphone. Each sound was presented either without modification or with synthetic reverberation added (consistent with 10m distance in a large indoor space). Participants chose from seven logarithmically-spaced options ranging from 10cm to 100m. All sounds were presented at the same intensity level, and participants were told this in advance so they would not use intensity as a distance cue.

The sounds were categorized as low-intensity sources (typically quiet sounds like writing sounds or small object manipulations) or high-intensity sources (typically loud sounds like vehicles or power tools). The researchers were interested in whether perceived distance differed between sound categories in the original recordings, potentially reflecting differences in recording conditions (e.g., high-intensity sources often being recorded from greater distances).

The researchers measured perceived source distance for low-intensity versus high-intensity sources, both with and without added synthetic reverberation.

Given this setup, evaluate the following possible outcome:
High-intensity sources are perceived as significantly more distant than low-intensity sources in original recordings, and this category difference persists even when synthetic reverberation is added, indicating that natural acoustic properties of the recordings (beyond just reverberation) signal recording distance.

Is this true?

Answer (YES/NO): YES